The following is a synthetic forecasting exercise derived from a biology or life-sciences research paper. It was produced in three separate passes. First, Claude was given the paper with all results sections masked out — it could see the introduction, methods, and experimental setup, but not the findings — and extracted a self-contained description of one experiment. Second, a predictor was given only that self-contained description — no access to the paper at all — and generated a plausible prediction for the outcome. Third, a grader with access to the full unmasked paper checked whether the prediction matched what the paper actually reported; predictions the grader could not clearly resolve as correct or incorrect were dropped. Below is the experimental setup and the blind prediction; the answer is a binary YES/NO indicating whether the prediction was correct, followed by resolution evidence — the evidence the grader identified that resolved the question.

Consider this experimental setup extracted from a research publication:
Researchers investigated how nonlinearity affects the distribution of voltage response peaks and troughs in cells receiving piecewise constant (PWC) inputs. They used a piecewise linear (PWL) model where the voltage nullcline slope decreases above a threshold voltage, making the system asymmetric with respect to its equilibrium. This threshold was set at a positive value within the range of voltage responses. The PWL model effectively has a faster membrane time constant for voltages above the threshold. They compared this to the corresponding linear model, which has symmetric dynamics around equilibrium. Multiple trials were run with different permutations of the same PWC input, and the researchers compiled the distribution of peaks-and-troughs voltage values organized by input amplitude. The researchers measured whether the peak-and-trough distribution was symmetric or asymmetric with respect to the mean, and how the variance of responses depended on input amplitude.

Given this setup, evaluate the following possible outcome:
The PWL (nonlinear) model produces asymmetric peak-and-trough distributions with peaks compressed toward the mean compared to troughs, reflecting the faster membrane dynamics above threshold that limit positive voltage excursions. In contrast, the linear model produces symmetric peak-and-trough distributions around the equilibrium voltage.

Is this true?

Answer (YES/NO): NO